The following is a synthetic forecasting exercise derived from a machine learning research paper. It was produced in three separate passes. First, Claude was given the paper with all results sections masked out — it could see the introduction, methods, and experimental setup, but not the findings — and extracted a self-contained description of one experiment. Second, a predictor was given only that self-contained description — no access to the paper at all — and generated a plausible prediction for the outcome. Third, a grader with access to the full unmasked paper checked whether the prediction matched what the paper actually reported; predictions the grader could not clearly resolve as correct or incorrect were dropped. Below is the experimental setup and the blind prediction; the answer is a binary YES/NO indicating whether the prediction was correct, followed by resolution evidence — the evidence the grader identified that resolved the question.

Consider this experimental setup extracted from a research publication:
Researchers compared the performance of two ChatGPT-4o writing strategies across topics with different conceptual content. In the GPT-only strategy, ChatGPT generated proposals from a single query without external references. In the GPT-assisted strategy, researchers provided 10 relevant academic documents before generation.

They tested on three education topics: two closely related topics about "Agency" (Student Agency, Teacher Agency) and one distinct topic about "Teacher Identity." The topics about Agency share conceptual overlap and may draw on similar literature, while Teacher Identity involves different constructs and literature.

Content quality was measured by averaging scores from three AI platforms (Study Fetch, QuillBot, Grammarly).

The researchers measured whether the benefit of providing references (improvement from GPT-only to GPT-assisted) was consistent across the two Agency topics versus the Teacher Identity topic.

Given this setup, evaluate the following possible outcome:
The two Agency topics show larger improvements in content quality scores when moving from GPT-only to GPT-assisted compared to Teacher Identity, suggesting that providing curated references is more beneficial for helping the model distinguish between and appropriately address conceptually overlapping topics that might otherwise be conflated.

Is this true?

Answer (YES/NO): YES